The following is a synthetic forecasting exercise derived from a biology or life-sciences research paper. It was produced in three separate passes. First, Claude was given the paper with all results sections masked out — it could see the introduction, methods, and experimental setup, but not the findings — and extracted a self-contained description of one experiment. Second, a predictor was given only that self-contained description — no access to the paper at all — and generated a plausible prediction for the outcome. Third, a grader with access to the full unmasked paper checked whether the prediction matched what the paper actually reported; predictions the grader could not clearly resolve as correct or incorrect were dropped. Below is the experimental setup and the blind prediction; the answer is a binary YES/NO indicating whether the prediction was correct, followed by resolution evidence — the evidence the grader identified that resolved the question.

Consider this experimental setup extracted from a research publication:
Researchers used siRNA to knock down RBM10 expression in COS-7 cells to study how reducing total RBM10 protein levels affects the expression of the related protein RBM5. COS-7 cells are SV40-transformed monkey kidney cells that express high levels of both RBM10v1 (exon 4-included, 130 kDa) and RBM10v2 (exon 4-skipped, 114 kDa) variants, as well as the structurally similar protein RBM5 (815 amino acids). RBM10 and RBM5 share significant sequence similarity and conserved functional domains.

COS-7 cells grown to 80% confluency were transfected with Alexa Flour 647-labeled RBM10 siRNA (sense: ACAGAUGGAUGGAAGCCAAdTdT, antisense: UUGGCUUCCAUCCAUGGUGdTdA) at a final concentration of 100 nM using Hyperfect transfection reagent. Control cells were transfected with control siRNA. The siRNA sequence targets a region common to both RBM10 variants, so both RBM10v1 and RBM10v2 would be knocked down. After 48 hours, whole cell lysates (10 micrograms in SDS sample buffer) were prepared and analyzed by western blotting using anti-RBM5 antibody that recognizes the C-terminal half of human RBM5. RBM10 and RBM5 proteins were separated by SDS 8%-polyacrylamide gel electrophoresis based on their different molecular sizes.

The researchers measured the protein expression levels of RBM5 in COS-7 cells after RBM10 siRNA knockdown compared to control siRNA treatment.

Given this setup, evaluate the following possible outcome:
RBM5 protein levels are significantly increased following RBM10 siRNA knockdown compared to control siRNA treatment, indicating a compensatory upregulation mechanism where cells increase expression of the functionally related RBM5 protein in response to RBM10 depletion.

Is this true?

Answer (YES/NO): NO